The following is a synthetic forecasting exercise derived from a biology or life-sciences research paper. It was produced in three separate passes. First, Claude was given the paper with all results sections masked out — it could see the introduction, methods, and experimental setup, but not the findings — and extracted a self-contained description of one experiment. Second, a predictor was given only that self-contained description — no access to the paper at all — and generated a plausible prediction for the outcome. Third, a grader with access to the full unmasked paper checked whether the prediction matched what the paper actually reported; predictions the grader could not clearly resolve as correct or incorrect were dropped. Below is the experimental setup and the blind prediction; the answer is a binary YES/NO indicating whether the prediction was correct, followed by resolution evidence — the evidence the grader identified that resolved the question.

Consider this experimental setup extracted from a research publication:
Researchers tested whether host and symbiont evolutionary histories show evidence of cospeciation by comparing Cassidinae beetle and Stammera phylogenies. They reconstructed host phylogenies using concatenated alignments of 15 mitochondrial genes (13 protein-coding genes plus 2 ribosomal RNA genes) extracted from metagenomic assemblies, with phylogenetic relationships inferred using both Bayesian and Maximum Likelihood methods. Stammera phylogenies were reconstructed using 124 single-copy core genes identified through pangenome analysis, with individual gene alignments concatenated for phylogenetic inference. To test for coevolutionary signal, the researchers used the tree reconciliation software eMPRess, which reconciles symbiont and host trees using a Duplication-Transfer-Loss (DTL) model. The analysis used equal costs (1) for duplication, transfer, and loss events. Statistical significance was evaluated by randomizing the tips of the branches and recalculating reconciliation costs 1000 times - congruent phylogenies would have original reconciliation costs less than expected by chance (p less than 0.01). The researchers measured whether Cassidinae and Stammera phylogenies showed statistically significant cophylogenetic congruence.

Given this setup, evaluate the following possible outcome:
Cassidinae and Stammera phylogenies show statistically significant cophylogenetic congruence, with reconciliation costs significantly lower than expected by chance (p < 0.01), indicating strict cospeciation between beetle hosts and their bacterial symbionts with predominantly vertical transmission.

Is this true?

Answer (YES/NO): YES